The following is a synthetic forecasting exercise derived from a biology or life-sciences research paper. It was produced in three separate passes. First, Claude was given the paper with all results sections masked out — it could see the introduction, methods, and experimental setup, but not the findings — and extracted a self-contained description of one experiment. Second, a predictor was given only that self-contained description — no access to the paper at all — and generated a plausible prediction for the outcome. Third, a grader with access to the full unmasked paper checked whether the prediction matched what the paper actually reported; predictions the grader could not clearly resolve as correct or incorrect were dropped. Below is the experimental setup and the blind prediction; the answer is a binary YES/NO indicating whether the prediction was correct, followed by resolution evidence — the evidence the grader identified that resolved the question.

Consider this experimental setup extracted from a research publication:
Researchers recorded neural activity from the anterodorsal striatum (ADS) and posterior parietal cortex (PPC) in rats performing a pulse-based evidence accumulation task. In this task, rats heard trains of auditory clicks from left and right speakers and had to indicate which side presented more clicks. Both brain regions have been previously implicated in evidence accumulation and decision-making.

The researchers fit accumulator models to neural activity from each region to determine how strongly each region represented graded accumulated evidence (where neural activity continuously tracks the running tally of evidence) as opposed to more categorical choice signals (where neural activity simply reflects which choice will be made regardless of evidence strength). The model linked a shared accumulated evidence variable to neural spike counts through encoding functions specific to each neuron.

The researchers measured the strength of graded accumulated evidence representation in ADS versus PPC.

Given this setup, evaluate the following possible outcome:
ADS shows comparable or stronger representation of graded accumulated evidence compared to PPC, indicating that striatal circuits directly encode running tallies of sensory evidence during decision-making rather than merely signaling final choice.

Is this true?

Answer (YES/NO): YES